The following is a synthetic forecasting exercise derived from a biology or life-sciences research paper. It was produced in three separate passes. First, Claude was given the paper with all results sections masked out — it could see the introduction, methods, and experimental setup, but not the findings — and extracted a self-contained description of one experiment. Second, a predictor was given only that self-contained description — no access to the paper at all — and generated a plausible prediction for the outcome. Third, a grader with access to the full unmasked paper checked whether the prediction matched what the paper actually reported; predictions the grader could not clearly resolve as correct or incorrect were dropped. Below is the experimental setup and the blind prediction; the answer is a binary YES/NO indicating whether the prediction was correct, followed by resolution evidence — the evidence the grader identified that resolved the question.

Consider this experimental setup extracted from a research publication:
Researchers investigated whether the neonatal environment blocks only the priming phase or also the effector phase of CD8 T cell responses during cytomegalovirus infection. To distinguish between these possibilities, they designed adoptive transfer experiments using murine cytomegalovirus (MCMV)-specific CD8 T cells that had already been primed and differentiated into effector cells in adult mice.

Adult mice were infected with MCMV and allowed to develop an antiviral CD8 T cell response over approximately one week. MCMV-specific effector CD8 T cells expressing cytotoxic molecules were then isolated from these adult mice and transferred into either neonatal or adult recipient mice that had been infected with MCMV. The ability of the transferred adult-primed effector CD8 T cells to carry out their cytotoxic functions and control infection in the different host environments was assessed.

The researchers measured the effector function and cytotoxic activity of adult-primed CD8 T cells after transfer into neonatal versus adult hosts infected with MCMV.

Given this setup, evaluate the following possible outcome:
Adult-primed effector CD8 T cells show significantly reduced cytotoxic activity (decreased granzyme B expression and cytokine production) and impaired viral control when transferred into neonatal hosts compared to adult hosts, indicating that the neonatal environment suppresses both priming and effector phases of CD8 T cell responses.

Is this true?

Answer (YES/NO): NO